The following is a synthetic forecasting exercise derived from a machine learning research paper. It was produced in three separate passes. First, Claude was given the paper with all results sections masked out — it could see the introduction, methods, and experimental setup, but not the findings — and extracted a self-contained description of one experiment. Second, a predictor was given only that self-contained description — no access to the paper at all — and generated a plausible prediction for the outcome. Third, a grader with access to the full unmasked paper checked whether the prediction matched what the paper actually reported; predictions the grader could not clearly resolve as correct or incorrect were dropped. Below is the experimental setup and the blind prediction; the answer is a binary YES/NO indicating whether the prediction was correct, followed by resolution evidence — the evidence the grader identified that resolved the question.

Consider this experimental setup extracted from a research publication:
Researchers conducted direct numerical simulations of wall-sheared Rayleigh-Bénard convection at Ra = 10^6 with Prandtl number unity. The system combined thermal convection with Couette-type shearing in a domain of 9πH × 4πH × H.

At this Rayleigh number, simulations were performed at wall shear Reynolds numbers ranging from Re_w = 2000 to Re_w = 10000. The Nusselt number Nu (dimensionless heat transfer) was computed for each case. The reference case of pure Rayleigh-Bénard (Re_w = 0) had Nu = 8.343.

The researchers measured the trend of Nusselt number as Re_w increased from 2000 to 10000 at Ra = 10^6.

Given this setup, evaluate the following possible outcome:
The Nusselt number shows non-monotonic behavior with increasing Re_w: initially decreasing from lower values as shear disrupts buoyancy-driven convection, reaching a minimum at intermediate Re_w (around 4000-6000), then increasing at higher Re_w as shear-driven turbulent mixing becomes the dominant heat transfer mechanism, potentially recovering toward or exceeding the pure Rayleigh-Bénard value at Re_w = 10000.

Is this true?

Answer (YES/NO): NO